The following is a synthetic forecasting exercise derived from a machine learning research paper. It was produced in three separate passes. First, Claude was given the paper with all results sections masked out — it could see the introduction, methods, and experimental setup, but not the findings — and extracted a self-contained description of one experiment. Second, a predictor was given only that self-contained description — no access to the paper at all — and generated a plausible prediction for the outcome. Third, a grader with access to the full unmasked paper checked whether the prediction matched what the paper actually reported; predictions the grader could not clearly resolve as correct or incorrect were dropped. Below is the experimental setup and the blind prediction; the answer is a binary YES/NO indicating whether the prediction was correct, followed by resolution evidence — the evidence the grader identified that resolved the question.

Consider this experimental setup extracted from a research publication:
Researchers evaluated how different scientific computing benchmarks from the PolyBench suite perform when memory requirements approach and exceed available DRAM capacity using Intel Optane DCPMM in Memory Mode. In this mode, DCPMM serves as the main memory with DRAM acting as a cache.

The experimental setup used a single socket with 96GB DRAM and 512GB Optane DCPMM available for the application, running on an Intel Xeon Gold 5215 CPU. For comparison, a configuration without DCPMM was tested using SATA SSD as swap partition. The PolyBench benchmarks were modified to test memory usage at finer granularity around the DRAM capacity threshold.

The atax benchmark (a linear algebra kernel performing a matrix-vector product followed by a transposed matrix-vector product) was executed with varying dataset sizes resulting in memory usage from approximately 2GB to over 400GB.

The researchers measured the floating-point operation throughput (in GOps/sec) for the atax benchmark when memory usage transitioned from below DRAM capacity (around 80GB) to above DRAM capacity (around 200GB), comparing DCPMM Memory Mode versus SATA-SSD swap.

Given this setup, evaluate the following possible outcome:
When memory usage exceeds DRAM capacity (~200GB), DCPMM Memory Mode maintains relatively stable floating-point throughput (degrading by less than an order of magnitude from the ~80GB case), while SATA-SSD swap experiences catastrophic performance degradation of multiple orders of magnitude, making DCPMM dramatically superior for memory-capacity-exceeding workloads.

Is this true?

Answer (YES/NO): NO